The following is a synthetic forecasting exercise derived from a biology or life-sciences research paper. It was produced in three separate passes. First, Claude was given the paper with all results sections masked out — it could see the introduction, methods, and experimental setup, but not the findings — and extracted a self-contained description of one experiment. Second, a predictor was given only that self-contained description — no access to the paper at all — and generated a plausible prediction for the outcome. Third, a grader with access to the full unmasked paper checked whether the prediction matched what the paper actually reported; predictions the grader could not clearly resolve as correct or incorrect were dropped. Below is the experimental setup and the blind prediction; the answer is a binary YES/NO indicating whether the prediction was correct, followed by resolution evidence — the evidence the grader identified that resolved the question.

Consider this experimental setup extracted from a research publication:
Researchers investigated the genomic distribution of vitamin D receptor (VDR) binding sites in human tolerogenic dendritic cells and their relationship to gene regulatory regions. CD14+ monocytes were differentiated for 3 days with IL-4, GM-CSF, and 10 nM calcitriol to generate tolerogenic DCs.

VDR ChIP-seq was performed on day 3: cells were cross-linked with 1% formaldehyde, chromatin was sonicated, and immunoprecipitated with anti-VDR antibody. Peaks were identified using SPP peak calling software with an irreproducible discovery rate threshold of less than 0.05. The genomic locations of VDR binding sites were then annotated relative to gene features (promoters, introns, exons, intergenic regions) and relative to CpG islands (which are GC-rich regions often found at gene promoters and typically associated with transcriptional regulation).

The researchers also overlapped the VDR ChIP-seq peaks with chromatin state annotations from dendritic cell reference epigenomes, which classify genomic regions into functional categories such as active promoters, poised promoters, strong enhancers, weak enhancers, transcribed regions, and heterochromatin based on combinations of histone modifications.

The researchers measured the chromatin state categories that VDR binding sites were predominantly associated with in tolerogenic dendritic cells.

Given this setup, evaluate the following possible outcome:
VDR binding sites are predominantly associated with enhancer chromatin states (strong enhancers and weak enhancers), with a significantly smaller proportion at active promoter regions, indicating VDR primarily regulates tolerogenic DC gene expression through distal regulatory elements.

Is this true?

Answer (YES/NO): NO